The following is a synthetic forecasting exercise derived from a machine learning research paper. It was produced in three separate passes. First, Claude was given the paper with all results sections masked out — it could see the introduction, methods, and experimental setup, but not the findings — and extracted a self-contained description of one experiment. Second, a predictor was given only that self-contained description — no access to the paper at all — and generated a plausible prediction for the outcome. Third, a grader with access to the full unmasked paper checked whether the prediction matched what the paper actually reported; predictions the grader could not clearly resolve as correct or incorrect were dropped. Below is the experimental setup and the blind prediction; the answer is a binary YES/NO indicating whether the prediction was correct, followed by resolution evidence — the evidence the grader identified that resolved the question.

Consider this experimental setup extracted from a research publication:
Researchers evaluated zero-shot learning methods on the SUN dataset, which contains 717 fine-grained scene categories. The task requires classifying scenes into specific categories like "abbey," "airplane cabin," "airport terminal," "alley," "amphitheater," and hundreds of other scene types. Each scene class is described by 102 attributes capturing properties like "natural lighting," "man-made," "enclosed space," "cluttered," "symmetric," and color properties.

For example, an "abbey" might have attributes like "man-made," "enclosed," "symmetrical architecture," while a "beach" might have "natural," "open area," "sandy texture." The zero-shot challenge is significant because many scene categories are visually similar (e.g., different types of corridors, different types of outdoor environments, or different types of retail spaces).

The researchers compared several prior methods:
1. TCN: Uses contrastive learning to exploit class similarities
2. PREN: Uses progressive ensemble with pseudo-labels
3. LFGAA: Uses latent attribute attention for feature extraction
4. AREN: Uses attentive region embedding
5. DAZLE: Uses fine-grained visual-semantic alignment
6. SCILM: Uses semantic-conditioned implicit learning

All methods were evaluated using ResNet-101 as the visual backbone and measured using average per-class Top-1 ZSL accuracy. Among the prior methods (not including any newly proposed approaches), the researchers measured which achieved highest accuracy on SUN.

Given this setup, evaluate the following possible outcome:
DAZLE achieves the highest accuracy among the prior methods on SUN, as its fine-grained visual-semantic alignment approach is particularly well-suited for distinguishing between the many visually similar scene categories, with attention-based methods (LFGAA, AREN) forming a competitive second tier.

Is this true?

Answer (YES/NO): NO